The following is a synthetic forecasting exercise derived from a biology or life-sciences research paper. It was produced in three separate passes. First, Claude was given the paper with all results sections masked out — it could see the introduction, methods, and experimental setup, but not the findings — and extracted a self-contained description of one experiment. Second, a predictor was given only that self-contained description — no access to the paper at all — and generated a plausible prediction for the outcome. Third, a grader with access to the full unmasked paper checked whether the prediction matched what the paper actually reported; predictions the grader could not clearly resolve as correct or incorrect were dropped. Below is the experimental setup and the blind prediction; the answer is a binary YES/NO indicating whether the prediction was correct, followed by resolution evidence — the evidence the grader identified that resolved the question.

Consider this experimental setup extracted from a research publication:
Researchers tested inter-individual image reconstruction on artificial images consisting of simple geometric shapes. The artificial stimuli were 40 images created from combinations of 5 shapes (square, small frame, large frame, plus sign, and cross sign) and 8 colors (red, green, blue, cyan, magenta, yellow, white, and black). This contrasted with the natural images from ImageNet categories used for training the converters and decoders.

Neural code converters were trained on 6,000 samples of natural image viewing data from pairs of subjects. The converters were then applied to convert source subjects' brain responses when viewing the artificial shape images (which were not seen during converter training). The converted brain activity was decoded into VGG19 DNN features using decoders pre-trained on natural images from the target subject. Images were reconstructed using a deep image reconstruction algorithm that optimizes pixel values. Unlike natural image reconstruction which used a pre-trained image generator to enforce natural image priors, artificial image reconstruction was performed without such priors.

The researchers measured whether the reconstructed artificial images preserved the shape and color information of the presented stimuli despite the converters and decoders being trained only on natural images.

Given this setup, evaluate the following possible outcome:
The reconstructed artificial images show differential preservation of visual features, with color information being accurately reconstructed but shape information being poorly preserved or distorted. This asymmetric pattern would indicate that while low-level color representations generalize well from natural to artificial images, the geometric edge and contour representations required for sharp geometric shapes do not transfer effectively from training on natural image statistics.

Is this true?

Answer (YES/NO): NO